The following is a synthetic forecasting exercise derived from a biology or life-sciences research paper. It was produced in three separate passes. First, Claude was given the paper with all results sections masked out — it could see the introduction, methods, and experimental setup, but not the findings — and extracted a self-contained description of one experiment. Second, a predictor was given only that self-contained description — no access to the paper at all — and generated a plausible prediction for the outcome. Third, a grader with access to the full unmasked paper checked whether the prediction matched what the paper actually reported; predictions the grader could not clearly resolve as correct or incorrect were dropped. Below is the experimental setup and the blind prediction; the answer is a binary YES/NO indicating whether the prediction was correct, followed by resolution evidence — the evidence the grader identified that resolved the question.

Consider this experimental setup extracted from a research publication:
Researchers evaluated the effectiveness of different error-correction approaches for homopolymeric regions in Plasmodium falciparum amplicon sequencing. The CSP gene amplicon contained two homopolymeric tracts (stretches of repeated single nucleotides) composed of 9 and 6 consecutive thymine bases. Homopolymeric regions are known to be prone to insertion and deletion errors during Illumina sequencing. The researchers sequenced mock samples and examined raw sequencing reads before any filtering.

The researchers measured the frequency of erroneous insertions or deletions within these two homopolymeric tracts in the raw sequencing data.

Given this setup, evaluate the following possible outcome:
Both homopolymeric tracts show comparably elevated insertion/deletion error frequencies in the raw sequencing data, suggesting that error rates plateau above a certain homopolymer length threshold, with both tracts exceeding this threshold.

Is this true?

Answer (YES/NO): NO